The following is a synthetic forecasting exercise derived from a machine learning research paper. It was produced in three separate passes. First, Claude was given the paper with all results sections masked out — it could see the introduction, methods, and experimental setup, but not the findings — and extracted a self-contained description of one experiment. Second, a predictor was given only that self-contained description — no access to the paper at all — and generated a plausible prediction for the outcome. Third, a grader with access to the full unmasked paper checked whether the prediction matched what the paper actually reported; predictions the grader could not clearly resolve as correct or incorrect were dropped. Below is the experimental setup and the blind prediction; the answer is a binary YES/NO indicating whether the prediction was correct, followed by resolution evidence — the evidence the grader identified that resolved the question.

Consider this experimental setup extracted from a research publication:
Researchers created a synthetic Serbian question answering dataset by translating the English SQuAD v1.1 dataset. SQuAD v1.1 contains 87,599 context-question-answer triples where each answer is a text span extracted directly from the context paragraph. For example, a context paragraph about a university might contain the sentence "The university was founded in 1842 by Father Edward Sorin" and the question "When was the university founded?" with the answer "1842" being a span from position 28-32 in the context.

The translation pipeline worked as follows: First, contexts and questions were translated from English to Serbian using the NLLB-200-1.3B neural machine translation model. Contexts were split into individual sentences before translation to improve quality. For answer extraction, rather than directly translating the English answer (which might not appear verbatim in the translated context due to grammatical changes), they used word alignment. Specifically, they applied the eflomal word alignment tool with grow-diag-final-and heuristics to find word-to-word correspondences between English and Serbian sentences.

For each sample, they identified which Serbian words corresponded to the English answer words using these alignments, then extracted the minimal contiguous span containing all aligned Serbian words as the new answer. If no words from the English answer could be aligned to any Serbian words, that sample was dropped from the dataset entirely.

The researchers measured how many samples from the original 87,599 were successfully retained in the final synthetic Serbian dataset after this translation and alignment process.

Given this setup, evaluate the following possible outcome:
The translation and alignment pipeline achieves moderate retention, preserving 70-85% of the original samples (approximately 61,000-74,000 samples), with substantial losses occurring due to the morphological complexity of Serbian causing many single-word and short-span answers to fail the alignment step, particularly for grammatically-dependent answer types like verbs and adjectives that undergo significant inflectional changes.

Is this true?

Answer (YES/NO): NO